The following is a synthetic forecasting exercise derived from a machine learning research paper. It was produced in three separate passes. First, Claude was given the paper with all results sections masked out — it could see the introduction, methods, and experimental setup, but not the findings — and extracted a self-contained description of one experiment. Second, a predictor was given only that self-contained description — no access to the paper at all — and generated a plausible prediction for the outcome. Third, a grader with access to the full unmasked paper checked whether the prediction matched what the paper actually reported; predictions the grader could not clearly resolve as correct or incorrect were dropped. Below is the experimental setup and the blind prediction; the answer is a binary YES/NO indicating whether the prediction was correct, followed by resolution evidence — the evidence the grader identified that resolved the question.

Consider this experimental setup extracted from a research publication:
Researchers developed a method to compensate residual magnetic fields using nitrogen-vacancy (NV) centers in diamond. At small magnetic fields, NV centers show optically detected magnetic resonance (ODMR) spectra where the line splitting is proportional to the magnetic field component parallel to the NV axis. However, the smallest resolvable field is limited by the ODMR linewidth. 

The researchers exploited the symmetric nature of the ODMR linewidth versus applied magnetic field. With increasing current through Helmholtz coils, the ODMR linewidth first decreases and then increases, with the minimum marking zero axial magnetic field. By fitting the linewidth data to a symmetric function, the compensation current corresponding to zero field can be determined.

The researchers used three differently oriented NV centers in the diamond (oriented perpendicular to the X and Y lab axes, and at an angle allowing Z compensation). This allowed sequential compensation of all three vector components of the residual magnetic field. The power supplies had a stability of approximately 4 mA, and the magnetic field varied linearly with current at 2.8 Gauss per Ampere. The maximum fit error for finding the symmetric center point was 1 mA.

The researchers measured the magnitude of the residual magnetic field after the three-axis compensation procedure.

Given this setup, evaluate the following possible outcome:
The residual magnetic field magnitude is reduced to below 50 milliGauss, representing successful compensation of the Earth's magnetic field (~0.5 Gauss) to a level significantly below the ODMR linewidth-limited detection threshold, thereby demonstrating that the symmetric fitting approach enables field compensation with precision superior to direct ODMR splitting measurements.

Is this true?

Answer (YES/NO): YES